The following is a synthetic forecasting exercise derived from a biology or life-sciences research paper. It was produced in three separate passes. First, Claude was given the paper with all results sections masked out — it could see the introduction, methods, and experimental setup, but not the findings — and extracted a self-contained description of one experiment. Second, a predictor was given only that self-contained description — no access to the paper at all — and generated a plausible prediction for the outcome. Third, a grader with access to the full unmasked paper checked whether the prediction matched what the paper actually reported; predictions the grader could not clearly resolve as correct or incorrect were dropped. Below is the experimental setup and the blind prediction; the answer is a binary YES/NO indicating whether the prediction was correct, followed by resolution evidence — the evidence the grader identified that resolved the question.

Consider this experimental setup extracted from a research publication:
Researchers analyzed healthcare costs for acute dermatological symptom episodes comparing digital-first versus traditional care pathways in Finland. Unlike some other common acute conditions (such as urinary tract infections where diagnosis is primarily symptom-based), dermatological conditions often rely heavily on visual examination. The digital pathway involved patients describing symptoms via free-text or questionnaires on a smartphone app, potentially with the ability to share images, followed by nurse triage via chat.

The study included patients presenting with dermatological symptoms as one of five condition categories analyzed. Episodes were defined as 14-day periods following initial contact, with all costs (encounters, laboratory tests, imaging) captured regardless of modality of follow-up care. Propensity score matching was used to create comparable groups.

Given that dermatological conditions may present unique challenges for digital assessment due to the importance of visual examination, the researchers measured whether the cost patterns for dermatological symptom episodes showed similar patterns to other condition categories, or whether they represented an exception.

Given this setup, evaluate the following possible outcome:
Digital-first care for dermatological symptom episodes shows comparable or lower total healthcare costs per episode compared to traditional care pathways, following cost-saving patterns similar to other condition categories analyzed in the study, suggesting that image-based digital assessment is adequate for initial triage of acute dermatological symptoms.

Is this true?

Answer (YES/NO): YES